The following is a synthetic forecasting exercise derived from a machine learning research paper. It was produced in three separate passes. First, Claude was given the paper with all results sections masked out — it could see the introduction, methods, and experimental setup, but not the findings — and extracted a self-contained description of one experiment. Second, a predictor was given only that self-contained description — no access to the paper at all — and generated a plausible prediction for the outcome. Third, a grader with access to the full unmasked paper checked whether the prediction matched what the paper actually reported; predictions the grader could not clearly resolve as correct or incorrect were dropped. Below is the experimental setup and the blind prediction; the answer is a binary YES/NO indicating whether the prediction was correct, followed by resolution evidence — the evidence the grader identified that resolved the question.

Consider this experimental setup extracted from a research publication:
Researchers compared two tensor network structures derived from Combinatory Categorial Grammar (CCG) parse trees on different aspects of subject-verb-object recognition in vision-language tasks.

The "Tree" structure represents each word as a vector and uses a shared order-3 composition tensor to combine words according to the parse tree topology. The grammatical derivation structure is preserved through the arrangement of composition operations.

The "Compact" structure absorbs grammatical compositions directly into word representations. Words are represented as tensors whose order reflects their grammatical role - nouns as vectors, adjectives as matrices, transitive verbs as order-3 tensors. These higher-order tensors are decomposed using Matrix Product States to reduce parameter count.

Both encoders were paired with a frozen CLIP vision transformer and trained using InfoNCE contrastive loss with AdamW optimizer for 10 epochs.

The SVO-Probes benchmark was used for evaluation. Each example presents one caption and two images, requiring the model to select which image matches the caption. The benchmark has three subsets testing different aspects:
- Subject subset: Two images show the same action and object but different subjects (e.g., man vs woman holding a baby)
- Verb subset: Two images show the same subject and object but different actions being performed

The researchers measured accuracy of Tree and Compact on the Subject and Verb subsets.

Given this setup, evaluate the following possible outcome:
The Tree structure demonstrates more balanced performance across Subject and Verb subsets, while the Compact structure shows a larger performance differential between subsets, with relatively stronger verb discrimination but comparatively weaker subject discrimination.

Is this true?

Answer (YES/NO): NO